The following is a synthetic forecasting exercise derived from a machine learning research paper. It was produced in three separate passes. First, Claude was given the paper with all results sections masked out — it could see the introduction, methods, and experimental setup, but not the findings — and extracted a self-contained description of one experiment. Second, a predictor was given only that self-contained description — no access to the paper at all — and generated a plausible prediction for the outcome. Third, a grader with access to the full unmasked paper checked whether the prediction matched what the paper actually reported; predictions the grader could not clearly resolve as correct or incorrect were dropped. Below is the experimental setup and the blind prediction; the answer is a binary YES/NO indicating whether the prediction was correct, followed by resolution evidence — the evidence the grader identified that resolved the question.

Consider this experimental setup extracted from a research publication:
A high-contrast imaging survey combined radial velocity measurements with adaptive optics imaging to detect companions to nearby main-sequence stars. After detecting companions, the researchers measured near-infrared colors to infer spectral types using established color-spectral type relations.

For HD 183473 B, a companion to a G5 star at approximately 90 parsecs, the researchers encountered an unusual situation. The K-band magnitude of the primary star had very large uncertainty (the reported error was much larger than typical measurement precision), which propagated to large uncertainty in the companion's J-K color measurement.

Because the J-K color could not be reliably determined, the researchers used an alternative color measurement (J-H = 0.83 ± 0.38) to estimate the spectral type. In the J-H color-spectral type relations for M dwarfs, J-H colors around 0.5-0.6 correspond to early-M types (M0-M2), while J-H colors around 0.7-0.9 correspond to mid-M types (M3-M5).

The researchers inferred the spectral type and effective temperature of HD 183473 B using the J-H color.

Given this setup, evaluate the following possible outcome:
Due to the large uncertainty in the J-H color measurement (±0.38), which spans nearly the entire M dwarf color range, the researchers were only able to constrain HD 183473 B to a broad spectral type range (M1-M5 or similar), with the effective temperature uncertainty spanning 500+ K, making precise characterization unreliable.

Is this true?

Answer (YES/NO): NO